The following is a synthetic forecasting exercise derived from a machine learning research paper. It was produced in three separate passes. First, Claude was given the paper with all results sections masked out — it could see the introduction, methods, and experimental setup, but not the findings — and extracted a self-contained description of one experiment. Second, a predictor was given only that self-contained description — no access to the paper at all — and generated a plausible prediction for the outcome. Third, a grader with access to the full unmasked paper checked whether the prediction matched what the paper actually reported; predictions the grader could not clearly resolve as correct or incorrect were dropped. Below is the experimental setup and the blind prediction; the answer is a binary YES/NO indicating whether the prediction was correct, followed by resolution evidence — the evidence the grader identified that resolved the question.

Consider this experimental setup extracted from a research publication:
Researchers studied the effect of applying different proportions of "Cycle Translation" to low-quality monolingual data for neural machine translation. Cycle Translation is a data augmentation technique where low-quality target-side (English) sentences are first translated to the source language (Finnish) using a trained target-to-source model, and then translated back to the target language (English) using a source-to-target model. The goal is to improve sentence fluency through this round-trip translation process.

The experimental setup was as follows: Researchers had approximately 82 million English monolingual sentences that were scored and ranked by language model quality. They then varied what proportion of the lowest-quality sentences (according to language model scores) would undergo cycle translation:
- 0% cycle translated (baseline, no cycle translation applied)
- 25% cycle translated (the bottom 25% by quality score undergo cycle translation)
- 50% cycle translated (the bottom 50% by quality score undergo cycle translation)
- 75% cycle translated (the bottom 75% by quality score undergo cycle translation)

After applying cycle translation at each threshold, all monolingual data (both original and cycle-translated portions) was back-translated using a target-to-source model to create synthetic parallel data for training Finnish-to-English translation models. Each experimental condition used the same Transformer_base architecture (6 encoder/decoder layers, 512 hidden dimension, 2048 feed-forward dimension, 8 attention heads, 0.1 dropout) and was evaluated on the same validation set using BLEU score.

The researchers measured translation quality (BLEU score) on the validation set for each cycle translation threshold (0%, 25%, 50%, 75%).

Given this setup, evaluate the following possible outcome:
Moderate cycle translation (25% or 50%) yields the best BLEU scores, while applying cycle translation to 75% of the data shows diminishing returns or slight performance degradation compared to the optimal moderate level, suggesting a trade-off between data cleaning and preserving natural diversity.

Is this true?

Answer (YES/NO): YES